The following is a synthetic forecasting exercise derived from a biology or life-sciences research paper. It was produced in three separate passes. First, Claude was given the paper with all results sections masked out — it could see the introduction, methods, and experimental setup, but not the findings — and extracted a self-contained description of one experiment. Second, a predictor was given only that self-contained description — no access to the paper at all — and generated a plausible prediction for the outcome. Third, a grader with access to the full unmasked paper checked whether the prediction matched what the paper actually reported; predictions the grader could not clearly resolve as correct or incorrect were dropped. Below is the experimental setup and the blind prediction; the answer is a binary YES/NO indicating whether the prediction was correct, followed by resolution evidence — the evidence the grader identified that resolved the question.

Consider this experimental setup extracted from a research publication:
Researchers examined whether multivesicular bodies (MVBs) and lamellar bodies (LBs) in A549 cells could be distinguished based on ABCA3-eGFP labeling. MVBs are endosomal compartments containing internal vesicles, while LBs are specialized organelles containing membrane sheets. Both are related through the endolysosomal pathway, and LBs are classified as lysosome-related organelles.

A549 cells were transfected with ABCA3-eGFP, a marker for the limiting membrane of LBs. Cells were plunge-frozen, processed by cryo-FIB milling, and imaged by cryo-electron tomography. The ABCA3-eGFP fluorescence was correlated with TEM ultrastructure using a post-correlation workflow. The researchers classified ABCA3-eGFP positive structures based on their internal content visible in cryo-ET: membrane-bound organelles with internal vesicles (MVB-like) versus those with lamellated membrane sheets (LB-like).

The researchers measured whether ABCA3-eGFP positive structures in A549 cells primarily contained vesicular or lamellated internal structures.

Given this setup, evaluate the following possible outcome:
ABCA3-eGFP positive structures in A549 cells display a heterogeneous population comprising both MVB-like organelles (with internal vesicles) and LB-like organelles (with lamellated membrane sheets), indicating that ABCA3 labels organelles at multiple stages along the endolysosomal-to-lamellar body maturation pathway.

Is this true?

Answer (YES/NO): YES